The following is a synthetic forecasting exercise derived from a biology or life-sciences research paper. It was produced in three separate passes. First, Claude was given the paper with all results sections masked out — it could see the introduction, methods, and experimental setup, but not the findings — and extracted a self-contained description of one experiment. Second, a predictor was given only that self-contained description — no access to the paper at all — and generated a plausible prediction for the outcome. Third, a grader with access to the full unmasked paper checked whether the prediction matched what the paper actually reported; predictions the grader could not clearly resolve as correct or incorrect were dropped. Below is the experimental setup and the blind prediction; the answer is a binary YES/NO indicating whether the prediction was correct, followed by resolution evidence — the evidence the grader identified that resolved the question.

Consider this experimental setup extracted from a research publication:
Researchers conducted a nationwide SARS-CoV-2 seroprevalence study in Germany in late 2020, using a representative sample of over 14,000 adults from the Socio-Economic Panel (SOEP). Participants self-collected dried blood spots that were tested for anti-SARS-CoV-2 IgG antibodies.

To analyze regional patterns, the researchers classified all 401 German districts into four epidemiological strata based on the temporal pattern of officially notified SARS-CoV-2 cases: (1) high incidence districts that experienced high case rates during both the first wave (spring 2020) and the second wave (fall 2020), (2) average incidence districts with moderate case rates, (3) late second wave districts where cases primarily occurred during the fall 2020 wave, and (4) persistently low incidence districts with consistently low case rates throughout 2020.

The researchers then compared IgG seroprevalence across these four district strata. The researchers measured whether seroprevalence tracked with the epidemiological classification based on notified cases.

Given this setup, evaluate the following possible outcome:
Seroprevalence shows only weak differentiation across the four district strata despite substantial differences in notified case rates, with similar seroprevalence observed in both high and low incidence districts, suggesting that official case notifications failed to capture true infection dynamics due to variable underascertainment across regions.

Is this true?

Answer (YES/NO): NO